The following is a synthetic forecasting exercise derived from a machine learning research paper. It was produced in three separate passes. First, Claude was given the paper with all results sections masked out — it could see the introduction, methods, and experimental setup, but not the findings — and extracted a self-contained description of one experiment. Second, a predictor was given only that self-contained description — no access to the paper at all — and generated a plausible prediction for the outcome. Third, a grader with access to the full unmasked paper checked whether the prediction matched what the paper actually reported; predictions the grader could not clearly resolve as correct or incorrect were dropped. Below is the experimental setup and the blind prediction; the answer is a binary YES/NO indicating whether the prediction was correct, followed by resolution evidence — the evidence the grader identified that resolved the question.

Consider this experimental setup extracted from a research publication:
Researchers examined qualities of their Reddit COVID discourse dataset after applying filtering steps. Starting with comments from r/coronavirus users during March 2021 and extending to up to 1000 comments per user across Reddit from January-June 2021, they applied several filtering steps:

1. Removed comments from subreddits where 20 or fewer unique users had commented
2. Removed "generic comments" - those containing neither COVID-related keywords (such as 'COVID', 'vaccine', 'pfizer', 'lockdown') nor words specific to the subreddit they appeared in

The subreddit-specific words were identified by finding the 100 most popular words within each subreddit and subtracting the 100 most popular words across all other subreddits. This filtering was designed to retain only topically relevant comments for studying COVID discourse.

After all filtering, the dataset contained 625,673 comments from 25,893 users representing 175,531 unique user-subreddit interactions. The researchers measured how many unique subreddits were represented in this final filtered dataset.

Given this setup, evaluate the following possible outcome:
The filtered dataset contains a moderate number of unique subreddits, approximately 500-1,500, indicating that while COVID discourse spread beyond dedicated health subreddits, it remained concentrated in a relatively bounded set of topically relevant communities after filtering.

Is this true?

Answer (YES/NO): NO